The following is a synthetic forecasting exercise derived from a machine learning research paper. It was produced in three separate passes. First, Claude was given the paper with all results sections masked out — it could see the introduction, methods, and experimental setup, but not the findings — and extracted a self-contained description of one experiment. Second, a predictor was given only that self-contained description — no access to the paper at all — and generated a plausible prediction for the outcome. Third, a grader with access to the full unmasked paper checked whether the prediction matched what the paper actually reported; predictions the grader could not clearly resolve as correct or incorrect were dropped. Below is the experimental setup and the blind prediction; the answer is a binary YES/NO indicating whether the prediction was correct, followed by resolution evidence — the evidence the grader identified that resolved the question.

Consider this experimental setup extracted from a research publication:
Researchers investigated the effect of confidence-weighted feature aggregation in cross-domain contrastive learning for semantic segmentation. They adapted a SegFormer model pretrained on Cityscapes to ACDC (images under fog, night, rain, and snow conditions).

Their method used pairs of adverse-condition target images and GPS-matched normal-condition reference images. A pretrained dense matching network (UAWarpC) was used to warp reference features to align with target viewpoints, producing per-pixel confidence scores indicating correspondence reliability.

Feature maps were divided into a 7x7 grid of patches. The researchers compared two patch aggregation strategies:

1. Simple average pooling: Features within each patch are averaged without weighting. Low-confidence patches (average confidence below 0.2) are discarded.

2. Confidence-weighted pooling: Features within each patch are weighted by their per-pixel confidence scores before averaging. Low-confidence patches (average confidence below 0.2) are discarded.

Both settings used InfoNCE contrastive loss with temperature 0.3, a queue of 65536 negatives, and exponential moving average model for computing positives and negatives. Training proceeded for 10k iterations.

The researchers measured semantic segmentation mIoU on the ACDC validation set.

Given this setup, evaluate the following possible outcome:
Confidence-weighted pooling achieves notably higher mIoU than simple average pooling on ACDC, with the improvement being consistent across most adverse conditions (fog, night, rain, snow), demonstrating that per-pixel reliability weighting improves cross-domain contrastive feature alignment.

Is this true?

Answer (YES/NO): NO